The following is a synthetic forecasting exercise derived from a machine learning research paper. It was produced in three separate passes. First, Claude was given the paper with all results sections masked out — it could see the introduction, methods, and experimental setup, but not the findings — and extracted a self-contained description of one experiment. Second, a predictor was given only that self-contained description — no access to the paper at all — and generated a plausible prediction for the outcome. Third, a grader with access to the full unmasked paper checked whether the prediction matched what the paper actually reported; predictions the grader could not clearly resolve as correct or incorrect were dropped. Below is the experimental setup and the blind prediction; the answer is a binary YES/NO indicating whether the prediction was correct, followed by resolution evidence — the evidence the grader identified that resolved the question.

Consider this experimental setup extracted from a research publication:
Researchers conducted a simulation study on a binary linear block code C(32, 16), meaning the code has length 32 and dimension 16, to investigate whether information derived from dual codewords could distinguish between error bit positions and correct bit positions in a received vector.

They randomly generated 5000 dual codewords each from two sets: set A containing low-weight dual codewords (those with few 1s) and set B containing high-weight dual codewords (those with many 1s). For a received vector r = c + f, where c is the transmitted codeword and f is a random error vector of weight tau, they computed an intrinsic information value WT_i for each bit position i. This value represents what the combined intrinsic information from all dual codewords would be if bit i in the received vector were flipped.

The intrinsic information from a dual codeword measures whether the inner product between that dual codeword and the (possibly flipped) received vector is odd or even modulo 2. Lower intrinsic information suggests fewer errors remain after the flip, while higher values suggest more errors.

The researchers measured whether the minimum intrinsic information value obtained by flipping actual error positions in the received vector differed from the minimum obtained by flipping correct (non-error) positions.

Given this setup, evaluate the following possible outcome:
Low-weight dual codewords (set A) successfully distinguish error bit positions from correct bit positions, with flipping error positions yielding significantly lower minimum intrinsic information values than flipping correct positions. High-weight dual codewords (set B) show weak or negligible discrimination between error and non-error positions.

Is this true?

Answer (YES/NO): NO